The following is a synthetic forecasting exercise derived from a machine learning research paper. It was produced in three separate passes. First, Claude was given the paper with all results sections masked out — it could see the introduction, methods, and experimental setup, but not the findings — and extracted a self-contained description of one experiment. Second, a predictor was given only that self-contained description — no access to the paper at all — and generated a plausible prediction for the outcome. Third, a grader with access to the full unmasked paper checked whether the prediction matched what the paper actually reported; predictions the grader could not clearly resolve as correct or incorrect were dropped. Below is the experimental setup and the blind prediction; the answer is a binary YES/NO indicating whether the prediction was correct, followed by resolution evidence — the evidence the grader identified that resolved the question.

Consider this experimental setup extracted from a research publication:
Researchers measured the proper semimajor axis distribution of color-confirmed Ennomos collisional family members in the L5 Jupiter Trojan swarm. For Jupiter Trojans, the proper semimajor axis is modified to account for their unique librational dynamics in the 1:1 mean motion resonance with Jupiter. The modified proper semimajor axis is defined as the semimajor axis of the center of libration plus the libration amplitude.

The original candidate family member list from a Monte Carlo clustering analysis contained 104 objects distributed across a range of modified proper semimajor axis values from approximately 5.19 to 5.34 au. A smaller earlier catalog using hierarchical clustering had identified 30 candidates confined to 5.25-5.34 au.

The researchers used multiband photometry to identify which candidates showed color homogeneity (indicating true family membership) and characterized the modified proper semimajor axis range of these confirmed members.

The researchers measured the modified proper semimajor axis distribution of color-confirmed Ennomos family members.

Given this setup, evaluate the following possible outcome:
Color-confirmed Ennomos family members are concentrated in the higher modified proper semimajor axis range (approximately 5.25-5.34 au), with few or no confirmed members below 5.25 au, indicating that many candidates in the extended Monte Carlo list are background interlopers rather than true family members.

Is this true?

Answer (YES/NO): YES